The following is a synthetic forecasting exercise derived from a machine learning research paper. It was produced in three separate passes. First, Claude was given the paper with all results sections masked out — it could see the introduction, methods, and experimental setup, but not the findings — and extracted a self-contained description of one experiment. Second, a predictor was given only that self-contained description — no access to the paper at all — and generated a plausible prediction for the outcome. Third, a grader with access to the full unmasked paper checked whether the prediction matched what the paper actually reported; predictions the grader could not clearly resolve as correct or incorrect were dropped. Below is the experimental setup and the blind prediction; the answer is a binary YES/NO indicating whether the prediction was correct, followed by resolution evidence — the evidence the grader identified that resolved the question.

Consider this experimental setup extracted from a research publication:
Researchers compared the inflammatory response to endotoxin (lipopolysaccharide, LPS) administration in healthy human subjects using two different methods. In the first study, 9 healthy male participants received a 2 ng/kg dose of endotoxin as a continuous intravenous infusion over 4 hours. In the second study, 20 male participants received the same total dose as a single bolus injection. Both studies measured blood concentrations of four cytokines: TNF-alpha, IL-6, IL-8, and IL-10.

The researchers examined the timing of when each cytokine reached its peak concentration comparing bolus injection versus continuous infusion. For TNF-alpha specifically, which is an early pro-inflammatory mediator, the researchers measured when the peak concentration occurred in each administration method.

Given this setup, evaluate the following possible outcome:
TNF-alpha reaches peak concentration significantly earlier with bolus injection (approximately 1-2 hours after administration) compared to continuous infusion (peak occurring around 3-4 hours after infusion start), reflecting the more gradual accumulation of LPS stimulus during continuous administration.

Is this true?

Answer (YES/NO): YES